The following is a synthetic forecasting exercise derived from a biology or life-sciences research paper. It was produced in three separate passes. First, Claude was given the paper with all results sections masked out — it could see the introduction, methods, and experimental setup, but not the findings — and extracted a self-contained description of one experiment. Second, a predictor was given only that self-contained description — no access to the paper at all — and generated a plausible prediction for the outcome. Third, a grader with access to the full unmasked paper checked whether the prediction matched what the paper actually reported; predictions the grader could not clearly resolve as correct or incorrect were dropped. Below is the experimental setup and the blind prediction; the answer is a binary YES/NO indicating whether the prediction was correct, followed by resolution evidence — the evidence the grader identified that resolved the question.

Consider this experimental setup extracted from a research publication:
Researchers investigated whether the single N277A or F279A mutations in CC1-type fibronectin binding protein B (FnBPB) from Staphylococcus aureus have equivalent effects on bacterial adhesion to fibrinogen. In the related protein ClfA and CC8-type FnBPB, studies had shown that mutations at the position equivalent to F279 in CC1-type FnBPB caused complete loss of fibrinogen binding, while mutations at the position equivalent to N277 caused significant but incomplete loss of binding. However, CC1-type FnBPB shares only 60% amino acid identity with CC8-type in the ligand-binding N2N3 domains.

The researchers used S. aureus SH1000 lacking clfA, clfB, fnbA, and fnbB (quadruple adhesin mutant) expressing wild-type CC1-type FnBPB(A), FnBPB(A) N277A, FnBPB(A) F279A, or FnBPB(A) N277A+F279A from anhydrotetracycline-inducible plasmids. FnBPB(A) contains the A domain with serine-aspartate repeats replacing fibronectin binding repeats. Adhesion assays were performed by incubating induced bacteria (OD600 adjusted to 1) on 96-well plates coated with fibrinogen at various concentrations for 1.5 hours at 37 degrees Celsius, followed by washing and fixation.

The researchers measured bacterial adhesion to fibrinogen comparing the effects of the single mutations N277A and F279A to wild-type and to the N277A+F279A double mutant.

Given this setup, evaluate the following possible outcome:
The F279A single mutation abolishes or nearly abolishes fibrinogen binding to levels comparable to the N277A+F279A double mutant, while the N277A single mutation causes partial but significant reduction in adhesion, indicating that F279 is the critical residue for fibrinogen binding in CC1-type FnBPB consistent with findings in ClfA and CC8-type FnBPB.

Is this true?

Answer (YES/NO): YES